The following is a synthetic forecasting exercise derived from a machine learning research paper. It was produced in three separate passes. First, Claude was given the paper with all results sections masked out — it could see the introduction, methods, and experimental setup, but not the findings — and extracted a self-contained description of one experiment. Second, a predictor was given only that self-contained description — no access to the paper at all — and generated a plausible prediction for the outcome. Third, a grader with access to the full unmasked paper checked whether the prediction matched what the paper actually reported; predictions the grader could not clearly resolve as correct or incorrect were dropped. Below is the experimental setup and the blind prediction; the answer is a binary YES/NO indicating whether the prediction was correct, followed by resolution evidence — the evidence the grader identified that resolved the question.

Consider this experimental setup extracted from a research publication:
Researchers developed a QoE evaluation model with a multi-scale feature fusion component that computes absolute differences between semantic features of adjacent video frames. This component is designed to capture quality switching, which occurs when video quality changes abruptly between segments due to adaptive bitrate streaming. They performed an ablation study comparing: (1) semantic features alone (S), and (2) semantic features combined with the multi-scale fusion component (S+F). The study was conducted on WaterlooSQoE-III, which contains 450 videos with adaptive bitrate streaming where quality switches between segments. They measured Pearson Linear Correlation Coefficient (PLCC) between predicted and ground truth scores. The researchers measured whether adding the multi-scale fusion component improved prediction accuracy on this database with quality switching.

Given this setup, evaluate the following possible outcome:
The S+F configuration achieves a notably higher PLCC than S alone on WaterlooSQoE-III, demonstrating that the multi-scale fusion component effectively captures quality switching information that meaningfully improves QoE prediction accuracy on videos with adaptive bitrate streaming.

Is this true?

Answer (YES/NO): YES